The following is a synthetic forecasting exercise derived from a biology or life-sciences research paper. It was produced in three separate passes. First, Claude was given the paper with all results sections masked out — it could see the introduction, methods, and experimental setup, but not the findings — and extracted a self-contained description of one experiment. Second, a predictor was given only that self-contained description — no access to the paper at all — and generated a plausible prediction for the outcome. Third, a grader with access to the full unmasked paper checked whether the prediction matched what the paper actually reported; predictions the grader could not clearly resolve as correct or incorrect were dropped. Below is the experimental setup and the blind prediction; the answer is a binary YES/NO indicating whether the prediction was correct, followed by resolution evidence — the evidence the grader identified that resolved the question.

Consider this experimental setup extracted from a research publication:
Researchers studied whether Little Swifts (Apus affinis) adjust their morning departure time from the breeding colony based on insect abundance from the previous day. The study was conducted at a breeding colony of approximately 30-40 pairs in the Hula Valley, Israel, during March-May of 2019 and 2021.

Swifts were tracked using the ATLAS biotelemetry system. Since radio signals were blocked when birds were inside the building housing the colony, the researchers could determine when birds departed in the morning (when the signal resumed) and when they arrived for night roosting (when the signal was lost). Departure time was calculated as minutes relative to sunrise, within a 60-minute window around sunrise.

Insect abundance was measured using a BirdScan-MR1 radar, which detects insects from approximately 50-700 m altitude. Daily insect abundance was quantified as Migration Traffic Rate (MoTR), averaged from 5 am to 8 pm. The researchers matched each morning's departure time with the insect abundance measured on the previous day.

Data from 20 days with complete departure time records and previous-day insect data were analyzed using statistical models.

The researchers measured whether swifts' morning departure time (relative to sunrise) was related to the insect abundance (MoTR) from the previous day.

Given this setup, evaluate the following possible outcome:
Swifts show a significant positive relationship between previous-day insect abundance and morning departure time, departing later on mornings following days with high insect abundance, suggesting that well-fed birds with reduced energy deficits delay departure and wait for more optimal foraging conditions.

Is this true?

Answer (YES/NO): NO